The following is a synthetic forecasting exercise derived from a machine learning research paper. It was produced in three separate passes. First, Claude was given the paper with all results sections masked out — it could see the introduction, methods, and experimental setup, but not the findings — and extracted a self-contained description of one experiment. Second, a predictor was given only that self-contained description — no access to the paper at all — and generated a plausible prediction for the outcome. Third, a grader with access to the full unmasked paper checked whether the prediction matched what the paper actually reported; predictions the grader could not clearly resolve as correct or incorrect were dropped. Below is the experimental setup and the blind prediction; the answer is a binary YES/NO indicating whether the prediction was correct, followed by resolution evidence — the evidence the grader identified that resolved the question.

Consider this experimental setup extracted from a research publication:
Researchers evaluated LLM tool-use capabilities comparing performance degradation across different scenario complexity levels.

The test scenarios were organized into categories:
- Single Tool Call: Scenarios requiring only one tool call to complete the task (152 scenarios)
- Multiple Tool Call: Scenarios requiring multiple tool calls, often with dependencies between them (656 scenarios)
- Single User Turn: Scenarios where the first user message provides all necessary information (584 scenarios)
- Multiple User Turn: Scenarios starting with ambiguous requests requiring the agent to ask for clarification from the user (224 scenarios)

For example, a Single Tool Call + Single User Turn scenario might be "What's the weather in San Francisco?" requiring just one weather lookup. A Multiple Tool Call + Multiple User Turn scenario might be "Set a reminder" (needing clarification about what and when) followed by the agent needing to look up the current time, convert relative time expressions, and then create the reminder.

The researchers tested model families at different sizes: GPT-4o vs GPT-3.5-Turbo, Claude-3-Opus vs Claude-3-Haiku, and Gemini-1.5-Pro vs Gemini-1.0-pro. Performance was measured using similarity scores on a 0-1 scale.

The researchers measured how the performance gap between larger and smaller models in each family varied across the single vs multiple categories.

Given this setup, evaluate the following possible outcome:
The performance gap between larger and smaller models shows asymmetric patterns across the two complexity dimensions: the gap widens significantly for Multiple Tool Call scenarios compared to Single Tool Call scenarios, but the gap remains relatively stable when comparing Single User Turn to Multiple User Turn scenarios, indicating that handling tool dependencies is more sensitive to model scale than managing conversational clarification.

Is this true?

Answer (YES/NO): NO